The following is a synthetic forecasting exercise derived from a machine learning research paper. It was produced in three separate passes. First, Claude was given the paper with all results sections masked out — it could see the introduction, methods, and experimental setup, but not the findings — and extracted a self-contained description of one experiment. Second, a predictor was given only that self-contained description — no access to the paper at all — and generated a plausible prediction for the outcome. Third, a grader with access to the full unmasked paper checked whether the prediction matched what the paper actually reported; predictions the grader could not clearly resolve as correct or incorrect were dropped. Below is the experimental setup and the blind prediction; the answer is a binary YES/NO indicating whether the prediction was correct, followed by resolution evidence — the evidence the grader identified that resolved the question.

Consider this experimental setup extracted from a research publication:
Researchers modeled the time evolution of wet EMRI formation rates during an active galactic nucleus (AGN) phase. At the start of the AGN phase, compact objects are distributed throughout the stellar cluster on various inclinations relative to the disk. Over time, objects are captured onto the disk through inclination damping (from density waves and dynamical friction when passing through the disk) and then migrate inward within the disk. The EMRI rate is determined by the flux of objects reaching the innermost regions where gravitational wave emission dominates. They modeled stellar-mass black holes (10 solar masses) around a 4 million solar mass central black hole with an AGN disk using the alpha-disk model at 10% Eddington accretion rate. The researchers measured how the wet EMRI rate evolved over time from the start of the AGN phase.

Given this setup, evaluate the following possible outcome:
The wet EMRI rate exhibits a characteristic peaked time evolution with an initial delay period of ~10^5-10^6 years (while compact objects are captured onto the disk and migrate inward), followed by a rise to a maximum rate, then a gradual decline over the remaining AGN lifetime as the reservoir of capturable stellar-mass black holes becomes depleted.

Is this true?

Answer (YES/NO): YES